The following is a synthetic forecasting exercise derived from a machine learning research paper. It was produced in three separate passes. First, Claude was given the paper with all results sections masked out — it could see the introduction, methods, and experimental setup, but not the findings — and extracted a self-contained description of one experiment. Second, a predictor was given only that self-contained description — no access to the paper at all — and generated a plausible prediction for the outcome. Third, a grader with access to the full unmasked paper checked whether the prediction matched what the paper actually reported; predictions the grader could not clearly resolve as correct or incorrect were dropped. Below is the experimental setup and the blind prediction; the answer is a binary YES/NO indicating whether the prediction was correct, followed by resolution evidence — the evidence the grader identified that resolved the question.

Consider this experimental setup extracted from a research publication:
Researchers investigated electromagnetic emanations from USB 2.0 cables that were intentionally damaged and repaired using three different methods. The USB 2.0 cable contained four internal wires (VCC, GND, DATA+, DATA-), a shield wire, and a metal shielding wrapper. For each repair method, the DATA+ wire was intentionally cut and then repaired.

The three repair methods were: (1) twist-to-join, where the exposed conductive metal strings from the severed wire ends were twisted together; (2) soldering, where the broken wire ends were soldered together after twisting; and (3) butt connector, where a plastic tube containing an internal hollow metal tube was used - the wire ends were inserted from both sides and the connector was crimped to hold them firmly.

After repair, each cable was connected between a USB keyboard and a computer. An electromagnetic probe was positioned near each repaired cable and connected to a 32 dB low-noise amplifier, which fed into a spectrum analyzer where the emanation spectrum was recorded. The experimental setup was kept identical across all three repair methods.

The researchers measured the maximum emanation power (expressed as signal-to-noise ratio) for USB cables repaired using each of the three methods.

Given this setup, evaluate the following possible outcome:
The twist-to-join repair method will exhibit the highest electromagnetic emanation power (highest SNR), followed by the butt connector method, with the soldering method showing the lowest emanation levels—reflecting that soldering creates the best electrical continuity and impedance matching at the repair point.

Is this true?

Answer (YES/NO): NO